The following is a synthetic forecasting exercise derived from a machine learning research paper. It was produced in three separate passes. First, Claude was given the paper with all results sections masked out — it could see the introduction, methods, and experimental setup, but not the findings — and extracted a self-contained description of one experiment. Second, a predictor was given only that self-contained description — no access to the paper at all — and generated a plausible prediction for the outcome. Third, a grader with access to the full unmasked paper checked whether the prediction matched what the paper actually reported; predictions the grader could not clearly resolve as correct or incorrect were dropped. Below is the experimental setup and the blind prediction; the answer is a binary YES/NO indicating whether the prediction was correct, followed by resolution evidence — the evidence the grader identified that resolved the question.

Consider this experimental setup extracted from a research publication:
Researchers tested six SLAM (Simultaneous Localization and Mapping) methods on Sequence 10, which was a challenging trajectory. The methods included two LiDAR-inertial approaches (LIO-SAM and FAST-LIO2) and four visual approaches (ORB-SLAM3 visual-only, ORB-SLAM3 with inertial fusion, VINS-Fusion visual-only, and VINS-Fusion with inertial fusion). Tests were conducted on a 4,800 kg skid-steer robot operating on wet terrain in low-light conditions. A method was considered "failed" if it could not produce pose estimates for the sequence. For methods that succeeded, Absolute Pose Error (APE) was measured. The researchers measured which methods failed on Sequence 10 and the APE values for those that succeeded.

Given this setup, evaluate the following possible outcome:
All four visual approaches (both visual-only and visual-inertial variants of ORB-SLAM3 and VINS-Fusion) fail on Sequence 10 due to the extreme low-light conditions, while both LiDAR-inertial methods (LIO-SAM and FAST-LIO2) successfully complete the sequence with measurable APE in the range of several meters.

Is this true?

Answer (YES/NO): NO